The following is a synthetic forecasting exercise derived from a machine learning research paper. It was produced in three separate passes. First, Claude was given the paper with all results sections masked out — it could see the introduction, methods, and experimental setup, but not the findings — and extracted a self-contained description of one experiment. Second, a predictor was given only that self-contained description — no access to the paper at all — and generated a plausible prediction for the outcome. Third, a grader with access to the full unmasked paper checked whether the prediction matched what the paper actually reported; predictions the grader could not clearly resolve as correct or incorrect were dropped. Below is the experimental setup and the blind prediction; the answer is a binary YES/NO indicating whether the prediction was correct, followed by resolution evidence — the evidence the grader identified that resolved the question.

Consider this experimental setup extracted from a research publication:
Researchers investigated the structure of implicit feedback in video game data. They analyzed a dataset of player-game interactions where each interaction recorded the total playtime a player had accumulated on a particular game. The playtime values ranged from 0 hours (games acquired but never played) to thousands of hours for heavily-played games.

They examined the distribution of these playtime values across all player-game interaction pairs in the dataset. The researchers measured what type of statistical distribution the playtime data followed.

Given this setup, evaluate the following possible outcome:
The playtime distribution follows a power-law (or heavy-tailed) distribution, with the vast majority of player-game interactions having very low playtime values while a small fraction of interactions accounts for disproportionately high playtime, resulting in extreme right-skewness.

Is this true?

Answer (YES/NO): YES